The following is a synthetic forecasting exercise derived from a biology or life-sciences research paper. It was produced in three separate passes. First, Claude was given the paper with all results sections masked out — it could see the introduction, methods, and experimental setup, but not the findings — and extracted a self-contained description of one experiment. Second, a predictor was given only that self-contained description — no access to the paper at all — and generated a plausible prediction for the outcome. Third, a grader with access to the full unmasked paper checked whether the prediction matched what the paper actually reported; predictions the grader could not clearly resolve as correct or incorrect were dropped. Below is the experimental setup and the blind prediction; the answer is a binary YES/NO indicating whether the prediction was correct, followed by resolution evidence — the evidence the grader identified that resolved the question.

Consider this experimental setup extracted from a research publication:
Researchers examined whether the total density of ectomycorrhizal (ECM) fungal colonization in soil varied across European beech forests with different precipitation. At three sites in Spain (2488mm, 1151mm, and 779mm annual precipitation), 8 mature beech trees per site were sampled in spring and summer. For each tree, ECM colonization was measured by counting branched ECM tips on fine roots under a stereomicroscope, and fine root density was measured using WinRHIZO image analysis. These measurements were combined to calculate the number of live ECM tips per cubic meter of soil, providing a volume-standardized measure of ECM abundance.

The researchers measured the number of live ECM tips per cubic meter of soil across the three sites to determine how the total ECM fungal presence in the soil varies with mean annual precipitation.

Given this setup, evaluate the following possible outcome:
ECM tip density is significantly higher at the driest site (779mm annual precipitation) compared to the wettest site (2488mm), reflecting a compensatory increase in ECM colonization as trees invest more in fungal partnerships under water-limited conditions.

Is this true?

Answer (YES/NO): YES